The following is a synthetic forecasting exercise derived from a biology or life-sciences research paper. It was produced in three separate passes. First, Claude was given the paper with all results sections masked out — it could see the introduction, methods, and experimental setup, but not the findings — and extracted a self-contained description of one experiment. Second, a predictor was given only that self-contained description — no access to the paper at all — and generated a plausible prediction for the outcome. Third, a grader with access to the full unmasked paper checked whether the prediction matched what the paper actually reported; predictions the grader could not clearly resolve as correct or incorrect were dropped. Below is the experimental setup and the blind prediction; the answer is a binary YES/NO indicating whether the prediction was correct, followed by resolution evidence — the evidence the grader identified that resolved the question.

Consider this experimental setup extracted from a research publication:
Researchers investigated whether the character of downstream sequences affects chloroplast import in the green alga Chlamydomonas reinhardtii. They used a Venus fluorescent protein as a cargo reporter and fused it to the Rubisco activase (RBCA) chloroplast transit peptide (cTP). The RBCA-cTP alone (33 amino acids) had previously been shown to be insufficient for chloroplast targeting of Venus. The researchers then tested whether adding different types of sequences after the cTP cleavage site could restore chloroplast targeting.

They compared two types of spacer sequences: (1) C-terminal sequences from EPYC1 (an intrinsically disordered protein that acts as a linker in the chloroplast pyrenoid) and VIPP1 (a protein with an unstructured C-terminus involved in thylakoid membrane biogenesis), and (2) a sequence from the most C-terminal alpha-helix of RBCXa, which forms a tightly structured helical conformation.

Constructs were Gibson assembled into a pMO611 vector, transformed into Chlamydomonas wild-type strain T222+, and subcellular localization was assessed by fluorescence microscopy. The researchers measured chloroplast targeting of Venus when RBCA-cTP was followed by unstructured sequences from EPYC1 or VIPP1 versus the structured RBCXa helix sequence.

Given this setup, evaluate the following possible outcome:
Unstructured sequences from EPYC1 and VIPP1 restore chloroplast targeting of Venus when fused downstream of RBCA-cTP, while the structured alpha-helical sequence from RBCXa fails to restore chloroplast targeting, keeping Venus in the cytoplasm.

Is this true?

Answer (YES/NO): NO